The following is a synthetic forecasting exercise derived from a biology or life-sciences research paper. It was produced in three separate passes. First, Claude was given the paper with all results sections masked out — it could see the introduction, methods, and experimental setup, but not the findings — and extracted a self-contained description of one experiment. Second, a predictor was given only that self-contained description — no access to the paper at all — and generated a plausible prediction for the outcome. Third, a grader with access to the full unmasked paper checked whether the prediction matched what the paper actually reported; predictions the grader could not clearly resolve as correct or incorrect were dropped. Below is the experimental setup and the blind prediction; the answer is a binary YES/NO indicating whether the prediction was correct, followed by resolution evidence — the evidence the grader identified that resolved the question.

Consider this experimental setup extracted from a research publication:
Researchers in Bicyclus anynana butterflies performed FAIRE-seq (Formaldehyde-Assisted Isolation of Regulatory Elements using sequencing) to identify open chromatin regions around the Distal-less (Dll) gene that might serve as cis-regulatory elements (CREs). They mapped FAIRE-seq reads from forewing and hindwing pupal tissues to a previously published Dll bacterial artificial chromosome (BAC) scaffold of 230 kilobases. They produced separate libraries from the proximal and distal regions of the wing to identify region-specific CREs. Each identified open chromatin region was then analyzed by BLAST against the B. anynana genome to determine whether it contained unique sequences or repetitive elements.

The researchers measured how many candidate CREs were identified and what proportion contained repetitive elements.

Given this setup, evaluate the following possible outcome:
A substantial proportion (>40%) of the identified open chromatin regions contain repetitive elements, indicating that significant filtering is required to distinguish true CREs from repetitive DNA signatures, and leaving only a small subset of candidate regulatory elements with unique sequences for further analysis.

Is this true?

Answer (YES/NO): YES